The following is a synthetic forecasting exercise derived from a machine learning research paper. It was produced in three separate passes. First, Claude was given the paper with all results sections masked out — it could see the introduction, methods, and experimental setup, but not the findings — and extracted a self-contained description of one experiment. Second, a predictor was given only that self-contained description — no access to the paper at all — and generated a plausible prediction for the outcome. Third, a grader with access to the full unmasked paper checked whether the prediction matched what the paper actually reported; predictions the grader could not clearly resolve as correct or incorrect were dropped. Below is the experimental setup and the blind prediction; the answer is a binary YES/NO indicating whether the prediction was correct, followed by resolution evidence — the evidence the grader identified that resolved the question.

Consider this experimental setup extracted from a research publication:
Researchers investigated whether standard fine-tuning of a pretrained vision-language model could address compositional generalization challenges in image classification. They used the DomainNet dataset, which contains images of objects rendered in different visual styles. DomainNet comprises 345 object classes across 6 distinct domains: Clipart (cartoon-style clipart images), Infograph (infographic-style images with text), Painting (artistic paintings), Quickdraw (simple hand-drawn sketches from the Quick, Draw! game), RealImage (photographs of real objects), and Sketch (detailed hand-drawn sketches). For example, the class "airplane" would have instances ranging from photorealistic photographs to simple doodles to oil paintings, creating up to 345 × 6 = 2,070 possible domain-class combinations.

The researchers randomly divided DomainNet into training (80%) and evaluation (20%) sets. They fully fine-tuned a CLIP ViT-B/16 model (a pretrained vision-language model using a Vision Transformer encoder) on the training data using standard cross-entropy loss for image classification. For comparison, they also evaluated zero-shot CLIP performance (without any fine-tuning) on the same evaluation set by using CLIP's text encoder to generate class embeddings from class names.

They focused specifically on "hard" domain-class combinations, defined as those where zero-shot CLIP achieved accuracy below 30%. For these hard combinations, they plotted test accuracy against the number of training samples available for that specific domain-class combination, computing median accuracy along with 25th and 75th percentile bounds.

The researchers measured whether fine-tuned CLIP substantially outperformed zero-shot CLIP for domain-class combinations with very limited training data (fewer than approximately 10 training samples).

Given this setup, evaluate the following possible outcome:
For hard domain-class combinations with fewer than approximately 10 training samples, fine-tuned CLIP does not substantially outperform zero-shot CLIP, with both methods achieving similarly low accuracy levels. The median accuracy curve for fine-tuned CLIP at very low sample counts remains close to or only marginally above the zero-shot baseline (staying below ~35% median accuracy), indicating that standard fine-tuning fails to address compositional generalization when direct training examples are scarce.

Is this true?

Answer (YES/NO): YES